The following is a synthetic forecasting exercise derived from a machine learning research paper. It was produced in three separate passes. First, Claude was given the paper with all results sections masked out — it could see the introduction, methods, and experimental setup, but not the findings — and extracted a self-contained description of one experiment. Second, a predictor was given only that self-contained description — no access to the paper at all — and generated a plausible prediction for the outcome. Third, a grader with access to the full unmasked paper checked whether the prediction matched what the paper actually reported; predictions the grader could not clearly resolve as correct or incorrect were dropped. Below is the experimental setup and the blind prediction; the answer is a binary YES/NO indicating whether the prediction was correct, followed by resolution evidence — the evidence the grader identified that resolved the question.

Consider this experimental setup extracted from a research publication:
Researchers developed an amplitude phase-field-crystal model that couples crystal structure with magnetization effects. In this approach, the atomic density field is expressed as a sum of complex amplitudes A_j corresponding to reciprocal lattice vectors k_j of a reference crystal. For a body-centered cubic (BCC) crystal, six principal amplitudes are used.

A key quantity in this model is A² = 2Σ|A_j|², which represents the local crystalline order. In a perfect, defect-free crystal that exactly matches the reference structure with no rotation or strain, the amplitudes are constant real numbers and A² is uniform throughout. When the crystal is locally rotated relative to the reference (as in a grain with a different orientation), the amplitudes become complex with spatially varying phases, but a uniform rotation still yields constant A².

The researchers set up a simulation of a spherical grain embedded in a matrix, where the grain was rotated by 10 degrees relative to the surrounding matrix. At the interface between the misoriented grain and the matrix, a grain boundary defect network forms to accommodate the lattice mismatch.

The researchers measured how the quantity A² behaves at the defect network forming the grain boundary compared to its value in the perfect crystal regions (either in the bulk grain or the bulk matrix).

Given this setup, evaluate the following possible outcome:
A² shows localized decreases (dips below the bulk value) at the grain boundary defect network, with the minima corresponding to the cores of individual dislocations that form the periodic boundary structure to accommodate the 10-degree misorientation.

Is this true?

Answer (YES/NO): YES